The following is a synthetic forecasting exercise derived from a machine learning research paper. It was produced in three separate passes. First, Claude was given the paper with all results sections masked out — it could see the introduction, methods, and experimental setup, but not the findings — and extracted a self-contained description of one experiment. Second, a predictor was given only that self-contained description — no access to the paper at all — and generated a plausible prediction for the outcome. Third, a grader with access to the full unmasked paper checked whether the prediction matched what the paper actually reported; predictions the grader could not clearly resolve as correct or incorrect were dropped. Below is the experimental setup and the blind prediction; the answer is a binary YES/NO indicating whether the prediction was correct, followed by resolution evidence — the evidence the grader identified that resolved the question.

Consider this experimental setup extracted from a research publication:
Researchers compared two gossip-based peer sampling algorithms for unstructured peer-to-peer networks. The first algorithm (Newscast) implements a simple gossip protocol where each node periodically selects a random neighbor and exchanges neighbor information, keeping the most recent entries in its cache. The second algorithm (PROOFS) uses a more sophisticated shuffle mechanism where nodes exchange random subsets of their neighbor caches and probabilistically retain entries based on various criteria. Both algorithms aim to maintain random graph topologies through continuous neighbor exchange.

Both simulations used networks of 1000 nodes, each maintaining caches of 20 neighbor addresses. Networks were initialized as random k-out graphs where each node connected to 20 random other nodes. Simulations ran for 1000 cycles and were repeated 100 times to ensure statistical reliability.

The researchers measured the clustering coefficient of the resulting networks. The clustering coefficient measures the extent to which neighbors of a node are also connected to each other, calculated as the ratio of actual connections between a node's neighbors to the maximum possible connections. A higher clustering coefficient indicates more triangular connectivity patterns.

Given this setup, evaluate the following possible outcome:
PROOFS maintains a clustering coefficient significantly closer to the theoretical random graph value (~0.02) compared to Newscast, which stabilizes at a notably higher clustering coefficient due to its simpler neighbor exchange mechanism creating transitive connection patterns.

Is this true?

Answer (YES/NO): NO